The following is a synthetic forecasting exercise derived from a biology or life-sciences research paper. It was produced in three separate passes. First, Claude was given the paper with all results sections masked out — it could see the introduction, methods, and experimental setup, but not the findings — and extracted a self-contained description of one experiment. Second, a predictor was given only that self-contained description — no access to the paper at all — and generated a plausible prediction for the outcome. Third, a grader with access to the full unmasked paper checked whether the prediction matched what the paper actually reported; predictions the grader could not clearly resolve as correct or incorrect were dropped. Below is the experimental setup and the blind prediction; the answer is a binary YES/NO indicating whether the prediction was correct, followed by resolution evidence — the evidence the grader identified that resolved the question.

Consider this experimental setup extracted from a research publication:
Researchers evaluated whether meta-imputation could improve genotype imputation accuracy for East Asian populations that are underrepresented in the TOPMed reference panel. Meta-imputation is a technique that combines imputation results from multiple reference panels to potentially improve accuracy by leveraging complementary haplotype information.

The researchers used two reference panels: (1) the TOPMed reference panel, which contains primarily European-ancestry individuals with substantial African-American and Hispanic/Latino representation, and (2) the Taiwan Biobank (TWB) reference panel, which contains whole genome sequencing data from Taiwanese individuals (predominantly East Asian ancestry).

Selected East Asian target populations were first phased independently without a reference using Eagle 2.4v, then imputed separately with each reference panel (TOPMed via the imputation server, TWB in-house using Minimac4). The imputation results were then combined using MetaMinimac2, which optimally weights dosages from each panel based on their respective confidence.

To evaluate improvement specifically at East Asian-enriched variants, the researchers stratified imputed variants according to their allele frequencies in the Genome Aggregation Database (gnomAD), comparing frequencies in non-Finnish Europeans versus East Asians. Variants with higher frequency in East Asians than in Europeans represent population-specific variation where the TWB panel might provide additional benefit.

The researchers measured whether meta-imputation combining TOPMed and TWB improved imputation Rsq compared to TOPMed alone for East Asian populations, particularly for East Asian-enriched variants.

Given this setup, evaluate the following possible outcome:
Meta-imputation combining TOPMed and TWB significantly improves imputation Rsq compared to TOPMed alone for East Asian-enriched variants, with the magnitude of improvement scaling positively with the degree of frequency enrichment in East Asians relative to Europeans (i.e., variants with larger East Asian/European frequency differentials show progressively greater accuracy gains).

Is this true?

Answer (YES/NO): NO